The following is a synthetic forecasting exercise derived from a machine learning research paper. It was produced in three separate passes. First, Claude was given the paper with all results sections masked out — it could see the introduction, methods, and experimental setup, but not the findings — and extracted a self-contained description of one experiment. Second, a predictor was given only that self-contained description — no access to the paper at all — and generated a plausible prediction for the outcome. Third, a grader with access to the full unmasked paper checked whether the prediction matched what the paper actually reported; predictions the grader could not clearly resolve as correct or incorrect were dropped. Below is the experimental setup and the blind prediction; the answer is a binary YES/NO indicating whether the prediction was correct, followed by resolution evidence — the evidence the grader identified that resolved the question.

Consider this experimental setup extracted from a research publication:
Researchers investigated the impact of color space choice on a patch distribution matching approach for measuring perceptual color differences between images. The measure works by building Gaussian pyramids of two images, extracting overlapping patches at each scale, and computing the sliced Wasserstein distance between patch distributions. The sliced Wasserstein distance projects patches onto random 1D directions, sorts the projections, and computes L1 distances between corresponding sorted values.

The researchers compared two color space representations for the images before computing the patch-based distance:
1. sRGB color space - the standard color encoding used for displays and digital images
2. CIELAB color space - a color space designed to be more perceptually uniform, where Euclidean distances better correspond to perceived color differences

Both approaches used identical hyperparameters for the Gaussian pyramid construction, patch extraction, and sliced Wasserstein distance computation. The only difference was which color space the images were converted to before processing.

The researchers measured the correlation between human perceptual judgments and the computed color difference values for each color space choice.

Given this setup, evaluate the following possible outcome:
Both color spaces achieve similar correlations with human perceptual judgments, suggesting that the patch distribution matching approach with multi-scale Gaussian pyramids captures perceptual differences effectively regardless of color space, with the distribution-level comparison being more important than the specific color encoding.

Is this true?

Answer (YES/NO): NO